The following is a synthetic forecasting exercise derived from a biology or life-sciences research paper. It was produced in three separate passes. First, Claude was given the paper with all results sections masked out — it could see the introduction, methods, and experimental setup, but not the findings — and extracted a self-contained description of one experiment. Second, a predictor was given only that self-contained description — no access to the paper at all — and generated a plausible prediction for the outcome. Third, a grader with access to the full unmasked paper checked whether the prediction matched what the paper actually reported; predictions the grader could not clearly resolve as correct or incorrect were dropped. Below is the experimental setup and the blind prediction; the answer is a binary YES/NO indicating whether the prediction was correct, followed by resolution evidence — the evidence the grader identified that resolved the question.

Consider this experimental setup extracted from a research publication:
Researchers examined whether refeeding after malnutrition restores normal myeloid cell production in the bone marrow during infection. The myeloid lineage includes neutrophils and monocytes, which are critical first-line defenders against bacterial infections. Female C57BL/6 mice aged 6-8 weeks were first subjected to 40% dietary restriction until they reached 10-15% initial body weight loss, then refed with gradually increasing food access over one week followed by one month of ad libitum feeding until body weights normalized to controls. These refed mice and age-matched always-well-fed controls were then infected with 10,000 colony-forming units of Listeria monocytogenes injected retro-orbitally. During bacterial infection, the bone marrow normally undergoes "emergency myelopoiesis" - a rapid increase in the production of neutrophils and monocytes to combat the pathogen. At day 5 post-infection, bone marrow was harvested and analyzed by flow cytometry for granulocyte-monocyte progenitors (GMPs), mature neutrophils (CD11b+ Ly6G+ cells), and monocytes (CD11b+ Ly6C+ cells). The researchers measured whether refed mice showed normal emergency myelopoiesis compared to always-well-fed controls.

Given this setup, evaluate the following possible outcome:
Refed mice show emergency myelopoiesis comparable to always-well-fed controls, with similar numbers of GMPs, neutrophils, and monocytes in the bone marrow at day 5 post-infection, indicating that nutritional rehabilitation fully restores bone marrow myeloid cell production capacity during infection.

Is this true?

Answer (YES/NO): YES